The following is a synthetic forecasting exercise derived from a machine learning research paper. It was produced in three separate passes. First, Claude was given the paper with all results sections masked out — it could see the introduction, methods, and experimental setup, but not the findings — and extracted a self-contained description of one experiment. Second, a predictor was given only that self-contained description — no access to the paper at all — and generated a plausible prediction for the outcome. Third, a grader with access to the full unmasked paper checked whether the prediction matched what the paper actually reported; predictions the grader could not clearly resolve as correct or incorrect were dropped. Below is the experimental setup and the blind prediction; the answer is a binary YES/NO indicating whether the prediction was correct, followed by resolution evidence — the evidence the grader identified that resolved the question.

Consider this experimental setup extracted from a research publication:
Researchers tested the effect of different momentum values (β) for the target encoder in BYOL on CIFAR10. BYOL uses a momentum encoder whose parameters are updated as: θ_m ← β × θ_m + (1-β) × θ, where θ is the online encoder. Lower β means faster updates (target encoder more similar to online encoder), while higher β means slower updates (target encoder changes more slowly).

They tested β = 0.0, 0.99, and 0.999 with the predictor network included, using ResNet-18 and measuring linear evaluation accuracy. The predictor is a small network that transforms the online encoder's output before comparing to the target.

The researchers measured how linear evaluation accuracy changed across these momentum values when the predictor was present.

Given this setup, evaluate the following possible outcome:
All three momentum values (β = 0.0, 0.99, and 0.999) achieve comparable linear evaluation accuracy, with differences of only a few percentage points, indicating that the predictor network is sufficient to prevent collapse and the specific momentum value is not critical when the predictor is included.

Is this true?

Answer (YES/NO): NO